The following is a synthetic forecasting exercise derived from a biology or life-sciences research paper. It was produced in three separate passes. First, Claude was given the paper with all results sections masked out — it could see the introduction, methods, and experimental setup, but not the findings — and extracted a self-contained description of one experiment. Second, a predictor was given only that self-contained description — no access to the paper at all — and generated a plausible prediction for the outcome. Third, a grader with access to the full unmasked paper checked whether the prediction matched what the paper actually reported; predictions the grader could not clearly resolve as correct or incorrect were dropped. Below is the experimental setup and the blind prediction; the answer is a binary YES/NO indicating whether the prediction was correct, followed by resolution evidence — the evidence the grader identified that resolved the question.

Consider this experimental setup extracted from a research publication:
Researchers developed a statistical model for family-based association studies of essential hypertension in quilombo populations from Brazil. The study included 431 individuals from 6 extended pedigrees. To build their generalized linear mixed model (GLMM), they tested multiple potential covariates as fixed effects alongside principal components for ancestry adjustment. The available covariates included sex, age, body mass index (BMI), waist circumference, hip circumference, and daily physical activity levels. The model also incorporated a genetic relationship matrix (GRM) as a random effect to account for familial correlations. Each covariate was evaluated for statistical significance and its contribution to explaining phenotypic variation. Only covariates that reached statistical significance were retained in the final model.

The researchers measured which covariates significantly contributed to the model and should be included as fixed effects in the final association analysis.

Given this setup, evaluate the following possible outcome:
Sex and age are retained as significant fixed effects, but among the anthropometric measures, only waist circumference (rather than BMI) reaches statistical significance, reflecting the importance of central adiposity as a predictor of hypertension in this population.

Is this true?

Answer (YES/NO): NO